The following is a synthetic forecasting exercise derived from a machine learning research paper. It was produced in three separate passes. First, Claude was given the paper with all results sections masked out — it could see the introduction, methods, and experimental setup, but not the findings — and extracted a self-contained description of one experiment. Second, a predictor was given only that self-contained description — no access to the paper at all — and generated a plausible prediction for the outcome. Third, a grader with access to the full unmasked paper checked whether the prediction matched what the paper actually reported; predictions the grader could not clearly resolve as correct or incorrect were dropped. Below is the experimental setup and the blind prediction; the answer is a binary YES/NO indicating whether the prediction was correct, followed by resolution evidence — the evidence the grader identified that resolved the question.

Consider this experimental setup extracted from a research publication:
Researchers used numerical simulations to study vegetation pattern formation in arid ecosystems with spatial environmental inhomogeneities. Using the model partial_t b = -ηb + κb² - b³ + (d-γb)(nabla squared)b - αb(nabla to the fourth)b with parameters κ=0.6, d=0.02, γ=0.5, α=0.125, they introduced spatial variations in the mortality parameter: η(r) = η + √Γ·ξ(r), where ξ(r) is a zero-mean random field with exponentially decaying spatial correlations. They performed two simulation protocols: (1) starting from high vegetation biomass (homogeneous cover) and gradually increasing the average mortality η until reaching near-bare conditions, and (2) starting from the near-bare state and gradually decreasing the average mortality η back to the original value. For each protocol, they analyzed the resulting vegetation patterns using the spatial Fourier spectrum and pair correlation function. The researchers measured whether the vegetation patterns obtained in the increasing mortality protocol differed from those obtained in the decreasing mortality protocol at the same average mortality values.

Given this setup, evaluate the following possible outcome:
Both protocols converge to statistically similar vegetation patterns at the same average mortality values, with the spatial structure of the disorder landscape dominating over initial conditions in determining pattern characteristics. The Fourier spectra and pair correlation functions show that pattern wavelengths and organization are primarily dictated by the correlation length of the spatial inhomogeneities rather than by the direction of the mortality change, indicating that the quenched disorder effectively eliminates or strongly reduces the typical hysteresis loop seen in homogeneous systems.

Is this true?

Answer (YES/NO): NO